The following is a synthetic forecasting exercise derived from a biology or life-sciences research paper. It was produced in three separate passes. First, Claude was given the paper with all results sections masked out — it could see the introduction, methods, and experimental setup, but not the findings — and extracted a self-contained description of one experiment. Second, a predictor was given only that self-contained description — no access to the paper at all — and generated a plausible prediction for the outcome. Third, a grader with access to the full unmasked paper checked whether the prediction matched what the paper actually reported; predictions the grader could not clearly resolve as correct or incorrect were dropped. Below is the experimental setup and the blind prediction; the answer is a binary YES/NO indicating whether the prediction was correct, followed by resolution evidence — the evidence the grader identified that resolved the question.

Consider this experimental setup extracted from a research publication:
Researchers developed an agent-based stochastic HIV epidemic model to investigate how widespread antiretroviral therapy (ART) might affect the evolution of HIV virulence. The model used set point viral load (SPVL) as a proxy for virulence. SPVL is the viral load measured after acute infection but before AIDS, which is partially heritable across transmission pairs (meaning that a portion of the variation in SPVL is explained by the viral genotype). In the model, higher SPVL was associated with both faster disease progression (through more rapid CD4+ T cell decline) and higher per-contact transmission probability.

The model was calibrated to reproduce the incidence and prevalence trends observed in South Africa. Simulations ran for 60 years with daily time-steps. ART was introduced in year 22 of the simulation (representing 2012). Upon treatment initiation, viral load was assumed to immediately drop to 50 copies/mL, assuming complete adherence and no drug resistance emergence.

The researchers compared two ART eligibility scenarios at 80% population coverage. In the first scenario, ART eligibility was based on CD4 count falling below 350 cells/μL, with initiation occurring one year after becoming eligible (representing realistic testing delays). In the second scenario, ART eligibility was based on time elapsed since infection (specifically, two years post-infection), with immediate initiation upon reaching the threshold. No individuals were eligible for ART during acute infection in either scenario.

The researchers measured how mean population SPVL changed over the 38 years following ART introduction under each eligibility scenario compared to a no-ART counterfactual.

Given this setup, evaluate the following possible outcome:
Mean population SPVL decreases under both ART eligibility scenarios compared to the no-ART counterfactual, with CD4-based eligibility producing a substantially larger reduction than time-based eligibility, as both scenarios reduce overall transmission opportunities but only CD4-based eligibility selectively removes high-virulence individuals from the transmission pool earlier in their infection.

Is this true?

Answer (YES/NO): NO